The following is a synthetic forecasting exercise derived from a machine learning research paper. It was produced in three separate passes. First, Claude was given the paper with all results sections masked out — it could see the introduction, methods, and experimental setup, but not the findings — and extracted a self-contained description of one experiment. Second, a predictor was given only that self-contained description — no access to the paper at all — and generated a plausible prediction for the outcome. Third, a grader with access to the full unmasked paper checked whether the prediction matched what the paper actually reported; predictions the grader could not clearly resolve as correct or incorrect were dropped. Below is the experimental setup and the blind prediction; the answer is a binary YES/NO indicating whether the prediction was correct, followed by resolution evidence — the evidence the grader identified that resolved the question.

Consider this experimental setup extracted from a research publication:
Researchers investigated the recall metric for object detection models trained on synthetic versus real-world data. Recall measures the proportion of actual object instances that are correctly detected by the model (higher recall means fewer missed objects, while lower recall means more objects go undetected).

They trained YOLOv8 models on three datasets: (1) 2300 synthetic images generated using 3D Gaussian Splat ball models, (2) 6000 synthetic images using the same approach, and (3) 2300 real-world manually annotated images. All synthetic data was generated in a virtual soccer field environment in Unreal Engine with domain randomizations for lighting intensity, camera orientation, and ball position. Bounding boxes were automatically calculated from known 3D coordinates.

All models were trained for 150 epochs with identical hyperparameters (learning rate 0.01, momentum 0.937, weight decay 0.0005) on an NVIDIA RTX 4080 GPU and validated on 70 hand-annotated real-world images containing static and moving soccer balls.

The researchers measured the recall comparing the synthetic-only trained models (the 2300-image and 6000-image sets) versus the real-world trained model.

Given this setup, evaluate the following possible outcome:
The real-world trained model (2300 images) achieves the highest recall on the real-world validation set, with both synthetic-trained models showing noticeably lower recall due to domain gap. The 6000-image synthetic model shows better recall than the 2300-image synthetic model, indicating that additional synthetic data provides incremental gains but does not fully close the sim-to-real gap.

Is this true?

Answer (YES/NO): YES